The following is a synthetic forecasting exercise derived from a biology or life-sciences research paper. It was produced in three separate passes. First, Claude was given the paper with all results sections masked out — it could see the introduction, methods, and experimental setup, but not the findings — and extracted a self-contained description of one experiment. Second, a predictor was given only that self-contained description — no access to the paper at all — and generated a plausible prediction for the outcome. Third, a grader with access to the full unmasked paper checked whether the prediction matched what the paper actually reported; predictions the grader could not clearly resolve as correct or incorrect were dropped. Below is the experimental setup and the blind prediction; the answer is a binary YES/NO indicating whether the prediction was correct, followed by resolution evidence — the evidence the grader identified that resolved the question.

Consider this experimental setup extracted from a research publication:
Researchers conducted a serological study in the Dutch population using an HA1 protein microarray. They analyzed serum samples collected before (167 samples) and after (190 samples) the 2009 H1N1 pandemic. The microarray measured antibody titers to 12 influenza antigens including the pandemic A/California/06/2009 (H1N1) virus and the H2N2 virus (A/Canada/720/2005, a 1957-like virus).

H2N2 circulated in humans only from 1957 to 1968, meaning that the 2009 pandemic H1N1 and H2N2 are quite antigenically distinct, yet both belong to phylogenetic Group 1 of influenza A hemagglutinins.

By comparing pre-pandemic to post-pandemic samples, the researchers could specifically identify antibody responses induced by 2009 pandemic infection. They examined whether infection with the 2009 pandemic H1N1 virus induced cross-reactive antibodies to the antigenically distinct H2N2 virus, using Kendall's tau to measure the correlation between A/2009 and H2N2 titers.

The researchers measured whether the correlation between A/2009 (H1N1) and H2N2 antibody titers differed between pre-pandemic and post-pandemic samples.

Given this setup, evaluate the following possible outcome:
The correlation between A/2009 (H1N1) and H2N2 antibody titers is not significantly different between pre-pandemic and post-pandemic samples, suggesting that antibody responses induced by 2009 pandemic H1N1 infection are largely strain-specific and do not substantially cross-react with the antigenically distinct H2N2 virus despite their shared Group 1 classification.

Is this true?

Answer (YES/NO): NO